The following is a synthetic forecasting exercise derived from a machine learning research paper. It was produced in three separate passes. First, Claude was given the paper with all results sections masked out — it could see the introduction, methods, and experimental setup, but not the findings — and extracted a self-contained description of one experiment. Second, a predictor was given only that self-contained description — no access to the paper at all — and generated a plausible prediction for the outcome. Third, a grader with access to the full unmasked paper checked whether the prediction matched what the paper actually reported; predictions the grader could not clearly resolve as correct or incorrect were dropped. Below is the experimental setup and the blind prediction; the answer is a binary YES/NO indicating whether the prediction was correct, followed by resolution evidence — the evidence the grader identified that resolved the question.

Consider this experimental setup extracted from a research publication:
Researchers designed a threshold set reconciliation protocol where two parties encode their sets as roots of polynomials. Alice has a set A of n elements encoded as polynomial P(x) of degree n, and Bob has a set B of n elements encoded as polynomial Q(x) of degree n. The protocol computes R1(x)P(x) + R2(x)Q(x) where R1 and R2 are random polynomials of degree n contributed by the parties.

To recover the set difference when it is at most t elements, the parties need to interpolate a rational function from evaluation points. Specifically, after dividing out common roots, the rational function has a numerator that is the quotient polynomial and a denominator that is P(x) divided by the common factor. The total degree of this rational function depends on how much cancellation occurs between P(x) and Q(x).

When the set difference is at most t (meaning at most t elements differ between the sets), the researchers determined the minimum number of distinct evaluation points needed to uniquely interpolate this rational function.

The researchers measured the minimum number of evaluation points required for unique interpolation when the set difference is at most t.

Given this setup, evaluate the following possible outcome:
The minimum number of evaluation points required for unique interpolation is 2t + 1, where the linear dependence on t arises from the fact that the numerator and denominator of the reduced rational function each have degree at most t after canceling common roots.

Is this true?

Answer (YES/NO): NO